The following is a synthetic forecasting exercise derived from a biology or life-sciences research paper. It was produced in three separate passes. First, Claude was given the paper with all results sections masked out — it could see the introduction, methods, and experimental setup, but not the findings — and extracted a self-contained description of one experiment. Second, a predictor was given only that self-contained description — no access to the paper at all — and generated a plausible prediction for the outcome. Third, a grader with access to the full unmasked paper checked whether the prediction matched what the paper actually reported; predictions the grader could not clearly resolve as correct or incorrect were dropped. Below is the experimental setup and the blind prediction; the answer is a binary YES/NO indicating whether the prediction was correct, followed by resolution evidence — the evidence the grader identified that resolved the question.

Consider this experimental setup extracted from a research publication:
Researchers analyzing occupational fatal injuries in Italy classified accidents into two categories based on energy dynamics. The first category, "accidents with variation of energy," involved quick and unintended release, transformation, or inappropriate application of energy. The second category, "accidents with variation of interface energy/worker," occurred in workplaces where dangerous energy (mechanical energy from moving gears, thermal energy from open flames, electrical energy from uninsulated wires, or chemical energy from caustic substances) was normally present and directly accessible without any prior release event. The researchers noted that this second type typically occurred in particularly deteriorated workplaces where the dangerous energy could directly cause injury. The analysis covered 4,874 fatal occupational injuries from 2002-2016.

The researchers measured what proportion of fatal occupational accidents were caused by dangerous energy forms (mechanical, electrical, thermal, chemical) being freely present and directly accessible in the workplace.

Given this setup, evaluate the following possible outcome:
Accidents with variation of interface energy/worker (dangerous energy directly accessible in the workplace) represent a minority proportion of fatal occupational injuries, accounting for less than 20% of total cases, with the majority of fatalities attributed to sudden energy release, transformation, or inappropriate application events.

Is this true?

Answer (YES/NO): YES